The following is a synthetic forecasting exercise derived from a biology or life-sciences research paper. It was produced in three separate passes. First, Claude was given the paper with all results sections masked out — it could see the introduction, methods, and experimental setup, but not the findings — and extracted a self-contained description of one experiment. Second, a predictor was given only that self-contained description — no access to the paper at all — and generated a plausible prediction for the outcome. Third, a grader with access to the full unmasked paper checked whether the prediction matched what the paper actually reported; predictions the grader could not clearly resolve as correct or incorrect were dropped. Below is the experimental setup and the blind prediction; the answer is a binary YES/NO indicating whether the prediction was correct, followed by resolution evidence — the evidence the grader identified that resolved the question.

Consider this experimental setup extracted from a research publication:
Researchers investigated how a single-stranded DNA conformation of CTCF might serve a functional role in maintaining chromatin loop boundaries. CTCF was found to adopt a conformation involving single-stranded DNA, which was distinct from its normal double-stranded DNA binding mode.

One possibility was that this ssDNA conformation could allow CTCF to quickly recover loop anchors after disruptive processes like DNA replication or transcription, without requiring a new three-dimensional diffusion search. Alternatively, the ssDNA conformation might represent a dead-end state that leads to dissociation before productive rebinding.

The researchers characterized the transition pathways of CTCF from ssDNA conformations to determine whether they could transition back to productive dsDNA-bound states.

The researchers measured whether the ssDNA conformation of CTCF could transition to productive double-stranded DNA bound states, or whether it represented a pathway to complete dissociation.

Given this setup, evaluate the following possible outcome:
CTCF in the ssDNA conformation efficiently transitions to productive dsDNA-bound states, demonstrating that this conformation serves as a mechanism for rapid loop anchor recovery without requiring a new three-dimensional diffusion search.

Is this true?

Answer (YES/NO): YES